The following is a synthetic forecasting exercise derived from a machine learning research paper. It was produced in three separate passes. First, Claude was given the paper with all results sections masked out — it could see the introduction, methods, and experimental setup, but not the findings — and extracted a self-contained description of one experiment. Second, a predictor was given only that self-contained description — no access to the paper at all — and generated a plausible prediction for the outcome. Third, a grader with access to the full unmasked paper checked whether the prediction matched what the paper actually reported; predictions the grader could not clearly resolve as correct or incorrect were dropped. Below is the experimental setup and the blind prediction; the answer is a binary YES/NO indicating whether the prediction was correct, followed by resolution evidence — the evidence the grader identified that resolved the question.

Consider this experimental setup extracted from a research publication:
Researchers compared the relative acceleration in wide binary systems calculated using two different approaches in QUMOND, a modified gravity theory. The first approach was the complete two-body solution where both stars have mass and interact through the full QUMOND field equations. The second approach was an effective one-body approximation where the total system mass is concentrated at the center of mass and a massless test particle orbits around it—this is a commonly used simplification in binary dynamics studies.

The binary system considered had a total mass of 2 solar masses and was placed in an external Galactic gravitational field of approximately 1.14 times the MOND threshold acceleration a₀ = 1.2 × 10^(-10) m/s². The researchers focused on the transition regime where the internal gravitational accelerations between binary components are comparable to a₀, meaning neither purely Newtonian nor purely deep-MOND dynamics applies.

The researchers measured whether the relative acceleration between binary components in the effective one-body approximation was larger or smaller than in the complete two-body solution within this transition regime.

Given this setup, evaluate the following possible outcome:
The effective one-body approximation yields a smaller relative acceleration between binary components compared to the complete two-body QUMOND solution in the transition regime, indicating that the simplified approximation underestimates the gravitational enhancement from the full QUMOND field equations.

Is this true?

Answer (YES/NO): NO